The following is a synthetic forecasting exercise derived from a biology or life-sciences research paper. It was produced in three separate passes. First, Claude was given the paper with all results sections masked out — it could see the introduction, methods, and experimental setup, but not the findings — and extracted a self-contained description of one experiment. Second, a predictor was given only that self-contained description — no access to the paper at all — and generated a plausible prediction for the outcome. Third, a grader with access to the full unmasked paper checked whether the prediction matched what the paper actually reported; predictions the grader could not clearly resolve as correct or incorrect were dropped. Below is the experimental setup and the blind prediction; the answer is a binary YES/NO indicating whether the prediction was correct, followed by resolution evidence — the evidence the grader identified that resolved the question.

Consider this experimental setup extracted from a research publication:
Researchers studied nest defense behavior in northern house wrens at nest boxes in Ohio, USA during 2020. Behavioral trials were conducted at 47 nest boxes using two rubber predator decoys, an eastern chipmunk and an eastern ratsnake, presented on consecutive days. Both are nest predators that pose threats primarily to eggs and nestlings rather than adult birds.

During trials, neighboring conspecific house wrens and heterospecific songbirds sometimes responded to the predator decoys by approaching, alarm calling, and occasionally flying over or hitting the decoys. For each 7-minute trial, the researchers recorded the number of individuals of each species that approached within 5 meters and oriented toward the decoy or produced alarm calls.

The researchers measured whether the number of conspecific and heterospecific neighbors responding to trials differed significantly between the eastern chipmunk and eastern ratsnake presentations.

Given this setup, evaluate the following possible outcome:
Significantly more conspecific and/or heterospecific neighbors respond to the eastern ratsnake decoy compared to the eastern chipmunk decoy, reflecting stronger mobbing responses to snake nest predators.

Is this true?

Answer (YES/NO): NO